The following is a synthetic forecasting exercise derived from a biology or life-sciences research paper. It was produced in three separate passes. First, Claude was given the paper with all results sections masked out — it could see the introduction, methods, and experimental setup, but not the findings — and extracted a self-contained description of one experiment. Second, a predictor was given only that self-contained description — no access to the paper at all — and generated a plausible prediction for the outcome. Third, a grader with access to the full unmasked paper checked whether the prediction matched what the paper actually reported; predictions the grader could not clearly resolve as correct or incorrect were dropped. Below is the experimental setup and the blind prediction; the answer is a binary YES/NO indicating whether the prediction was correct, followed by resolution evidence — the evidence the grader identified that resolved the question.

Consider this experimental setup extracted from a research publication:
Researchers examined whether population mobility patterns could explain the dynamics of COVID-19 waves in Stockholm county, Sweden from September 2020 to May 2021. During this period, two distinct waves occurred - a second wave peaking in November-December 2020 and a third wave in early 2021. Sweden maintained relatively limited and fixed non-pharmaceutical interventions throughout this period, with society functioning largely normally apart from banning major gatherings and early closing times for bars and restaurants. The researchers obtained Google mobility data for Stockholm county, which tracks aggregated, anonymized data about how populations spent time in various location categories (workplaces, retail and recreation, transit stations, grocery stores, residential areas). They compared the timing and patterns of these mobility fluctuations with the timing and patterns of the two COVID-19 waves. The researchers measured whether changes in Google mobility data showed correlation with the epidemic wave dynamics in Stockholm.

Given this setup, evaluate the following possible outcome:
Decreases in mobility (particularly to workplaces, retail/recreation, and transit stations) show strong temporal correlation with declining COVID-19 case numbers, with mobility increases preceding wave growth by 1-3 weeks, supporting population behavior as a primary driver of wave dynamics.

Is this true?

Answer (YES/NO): NO